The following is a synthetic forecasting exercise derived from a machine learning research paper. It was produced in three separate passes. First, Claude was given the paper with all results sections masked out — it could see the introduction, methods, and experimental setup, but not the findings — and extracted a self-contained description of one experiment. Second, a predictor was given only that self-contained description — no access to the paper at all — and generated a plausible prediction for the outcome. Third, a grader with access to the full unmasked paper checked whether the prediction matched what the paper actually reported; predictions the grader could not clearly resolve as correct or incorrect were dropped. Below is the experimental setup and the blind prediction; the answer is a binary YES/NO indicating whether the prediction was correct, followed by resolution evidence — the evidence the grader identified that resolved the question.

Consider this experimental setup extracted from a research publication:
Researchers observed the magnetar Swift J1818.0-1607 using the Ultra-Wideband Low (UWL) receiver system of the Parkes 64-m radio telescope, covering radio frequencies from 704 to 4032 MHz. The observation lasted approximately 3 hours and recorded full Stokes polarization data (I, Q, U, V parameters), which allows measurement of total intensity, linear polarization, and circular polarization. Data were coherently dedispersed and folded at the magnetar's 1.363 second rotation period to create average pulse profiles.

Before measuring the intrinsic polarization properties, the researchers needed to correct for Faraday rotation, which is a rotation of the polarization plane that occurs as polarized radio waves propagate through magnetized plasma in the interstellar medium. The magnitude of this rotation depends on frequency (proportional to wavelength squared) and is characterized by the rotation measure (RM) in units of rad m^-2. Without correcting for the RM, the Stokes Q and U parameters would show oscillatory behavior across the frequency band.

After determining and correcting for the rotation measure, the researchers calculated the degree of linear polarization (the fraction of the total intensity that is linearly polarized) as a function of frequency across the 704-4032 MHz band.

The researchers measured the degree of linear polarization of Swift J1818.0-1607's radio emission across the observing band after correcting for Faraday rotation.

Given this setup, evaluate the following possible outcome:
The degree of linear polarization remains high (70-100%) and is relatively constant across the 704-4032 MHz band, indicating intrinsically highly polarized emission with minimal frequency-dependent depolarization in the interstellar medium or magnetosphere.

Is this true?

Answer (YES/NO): NO